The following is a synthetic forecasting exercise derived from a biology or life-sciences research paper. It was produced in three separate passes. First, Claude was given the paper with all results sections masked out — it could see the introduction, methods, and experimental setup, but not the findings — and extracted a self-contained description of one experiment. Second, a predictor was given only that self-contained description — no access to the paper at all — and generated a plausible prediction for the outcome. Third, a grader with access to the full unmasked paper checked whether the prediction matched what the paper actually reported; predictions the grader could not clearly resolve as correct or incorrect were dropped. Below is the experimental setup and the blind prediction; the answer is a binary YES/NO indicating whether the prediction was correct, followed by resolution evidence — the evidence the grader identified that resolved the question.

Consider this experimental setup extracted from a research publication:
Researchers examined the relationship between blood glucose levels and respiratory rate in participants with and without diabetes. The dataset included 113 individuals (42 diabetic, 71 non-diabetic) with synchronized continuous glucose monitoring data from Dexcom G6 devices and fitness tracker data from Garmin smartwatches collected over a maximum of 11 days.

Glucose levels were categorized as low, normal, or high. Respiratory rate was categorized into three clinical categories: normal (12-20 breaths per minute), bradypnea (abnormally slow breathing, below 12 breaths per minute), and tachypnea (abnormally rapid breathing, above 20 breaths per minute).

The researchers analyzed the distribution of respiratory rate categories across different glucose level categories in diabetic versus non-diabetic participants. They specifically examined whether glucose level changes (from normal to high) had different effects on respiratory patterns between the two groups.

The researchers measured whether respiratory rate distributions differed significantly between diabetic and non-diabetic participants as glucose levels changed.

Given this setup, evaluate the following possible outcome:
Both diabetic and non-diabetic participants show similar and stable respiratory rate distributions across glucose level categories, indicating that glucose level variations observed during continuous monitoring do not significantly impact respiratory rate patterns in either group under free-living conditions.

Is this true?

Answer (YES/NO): NO